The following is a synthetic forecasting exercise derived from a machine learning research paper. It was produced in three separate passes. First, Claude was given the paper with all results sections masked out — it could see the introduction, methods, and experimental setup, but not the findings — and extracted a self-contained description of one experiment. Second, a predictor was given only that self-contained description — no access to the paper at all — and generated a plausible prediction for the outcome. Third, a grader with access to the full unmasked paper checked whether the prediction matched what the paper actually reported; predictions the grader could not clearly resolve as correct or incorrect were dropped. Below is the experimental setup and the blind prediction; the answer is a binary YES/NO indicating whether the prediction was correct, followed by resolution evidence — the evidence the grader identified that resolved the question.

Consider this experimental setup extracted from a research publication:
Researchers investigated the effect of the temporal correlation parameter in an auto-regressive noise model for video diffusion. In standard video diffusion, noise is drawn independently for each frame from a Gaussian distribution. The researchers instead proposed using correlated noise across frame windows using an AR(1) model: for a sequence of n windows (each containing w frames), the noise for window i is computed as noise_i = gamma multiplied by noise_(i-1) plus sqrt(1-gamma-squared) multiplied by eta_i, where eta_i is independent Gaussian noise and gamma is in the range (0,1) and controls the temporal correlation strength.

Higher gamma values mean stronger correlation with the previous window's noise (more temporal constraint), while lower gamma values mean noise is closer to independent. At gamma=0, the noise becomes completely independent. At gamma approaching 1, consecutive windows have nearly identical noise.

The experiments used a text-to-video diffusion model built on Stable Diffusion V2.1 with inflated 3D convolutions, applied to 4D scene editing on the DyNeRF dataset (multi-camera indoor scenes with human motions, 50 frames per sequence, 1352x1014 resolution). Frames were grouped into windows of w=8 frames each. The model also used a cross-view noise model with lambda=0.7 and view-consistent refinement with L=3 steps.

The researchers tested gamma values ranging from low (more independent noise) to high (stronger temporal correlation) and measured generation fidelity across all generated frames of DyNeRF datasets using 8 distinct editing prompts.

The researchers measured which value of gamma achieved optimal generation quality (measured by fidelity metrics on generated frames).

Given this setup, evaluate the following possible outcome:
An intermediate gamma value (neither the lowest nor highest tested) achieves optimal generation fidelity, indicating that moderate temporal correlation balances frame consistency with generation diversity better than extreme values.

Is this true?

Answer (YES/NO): YES